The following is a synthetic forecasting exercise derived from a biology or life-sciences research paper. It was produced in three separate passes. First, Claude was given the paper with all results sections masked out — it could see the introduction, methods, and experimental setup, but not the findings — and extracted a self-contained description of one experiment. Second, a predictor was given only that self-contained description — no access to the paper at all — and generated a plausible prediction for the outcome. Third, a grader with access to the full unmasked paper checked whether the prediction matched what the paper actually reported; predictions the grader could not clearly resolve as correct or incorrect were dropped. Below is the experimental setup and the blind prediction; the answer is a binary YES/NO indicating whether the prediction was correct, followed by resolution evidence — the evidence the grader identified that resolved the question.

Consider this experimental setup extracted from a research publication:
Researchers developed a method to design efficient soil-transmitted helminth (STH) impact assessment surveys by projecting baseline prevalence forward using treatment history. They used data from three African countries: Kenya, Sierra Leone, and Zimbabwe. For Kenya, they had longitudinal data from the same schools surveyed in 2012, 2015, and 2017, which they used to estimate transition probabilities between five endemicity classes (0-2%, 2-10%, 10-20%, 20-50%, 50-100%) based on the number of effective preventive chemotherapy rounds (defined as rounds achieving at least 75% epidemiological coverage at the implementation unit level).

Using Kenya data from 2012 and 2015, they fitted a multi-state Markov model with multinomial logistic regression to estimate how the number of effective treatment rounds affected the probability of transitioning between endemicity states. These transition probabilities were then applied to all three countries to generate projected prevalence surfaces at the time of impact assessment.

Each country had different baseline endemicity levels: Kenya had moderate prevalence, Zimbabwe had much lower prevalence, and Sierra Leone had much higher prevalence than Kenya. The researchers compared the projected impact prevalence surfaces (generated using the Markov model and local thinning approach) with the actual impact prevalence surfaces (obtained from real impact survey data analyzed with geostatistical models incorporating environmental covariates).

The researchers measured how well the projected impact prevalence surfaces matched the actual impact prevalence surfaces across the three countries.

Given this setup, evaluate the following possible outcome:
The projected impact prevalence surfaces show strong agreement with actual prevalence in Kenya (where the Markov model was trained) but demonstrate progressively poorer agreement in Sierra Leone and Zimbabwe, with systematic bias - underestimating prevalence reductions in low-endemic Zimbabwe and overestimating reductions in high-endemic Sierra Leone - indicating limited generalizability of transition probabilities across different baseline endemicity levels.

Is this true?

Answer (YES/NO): NO